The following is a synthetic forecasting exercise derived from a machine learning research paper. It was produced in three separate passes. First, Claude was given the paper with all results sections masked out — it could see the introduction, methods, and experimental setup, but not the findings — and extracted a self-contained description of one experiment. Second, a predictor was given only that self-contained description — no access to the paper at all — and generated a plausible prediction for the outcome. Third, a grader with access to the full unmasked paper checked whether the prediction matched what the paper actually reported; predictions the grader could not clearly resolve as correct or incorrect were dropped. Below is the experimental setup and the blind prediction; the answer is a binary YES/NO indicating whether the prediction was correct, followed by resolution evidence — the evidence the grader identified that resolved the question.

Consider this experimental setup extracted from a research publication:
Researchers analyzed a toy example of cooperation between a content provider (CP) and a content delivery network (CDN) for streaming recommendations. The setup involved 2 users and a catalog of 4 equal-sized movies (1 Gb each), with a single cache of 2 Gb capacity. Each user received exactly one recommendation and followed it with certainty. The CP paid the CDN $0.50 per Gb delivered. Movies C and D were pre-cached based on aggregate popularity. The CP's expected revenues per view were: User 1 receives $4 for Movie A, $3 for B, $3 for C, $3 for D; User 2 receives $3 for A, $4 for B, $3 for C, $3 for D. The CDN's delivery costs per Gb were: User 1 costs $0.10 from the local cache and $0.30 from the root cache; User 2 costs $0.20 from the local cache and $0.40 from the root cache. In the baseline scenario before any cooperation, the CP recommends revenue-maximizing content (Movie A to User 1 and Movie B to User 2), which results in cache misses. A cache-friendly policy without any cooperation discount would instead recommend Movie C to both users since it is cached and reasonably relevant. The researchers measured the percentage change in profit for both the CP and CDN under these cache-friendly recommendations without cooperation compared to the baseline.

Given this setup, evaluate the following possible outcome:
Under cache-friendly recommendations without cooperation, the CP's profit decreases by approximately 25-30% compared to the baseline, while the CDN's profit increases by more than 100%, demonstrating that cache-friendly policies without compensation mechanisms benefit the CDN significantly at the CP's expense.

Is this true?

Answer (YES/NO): NO